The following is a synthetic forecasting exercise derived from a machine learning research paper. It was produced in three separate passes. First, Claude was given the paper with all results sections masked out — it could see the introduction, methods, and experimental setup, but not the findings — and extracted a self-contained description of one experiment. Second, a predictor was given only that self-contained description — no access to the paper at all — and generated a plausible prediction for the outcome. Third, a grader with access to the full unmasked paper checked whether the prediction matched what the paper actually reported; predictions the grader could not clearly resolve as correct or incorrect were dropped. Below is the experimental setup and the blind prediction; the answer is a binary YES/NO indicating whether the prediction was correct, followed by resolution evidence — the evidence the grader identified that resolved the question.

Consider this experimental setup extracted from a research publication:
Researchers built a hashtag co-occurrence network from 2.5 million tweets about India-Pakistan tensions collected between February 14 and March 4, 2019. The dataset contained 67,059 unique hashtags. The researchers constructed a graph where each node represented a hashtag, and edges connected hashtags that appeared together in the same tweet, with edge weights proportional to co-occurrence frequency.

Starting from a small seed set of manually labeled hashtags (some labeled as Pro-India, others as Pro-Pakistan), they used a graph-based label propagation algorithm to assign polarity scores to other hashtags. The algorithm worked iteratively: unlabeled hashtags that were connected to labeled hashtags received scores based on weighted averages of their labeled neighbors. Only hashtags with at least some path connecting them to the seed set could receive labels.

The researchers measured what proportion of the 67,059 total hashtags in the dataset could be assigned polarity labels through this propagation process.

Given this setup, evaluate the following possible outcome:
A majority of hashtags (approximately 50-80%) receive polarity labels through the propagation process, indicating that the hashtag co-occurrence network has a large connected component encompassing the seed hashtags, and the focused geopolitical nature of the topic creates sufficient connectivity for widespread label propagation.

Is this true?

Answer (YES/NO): YES